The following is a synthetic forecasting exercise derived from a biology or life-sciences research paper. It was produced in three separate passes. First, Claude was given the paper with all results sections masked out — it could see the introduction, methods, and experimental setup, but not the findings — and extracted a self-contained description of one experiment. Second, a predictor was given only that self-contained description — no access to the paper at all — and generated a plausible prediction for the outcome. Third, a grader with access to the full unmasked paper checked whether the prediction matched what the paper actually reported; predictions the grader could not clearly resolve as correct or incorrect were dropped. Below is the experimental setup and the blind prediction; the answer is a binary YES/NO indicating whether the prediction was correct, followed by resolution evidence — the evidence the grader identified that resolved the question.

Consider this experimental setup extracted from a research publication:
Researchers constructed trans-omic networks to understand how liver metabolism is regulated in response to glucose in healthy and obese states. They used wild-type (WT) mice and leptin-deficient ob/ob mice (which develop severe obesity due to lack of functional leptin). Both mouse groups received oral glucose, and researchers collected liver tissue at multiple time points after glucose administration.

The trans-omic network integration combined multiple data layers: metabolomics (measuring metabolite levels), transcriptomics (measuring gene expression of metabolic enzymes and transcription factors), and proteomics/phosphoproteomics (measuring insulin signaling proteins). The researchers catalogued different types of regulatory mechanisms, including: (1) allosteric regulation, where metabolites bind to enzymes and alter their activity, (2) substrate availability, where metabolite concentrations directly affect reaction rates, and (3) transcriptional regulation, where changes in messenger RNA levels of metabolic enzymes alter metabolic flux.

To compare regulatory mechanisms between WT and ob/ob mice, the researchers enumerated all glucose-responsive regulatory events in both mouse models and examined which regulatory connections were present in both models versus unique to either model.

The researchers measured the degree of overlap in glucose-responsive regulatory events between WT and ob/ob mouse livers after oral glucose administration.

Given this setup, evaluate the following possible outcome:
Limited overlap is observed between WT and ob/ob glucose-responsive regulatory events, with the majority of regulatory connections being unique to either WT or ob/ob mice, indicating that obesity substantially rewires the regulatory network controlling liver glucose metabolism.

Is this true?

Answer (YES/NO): YES